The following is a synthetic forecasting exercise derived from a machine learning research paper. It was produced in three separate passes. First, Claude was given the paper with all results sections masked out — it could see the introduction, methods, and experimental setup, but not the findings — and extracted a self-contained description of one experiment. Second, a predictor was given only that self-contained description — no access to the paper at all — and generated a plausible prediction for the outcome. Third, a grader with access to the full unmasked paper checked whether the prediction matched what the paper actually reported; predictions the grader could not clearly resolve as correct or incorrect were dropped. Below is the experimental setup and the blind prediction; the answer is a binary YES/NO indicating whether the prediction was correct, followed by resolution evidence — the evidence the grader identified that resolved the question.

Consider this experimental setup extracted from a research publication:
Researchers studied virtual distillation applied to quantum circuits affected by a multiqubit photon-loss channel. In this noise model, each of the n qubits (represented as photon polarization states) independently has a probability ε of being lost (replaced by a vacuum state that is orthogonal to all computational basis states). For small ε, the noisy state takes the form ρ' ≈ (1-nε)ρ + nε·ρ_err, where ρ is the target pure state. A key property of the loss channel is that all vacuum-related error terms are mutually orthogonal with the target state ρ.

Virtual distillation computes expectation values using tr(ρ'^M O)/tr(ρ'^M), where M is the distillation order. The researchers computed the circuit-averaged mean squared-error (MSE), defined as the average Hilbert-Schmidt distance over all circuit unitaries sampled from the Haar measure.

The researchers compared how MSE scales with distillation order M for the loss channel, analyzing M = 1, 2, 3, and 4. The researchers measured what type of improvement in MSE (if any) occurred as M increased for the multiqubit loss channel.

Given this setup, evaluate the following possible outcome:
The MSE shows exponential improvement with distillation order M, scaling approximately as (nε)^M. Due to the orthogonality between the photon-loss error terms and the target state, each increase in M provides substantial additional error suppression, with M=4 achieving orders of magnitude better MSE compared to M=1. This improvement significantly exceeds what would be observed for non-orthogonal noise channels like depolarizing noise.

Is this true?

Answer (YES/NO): NO